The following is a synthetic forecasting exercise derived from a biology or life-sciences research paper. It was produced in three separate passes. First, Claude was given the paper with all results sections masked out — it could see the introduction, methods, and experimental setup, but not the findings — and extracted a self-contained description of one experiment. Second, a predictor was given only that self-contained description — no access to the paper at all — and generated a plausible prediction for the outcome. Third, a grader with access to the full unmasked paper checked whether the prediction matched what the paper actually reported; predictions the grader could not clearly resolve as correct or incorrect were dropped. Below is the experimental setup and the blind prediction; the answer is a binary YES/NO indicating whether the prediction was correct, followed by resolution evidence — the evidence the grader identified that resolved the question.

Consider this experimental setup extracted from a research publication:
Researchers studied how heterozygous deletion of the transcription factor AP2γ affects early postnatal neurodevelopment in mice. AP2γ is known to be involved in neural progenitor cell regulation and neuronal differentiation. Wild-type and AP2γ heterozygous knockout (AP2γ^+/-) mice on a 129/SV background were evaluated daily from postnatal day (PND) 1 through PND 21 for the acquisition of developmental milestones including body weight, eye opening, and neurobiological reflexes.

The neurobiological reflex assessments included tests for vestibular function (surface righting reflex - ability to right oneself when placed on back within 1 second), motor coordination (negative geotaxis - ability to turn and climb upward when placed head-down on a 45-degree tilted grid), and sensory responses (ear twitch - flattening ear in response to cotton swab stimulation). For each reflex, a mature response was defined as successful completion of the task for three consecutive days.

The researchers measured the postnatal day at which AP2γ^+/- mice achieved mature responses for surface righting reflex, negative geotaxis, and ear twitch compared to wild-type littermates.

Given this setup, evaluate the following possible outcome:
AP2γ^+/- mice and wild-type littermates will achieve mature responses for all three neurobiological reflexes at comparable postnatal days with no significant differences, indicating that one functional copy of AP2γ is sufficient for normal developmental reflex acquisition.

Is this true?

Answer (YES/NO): YES